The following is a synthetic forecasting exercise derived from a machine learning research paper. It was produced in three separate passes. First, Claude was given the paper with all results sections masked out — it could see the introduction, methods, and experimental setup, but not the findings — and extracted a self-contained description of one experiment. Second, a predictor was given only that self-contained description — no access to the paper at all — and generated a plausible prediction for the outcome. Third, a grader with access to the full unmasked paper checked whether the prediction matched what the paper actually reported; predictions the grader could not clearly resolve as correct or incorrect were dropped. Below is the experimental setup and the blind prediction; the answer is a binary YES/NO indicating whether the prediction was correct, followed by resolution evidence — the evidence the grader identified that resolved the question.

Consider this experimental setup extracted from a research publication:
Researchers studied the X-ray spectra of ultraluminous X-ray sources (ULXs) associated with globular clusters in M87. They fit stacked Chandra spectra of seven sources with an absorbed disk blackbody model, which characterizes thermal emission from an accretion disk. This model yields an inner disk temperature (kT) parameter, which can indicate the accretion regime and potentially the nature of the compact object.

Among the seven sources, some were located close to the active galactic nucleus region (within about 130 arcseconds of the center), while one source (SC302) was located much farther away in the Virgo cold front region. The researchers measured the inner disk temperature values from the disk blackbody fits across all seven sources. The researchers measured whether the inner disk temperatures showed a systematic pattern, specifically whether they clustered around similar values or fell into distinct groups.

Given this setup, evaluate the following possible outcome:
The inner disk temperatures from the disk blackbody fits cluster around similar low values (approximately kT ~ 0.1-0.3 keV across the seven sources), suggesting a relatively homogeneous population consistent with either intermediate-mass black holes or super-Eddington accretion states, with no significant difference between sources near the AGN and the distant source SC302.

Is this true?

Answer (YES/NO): NO